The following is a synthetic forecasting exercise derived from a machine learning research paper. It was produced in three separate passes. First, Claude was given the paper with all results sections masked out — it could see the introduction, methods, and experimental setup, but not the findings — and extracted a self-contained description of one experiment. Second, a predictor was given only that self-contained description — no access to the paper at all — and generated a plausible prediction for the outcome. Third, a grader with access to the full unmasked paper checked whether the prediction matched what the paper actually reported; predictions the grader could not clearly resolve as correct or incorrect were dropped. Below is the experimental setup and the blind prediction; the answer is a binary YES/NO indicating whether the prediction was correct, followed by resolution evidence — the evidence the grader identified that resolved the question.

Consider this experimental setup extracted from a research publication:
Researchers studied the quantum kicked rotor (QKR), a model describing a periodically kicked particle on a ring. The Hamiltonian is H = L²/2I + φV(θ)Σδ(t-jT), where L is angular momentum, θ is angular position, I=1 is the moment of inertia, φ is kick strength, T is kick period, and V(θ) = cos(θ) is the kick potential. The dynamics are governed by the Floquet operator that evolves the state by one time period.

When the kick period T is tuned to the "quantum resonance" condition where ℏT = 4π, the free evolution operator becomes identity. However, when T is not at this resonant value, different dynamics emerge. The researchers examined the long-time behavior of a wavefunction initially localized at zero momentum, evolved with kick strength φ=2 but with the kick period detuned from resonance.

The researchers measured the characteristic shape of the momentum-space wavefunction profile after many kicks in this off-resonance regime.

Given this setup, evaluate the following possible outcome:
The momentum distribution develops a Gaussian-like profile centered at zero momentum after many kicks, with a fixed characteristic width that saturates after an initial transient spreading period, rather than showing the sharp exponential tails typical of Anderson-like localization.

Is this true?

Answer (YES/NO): NO